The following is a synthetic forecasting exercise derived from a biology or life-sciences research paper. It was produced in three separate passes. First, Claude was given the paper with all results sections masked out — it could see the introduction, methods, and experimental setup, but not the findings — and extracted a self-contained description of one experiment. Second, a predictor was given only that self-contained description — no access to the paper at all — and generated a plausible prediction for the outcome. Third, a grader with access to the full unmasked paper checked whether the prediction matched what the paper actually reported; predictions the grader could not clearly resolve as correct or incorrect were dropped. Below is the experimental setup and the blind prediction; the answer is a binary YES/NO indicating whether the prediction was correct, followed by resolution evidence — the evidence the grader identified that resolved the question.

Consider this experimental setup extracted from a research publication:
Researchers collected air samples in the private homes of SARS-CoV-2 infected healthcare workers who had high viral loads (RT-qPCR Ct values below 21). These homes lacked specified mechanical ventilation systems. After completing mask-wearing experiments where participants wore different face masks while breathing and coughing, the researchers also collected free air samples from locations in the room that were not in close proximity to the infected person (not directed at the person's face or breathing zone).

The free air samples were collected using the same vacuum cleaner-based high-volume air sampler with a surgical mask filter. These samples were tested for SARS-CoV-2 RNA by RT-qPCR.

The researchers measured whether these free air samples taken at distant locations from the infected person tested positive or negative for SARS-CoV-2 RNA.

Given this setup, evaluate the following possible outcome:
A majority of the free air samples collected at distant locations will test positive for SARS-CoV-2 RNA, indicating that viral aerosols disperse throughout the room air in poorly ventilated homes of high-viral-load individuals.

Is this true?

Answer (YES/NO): YES